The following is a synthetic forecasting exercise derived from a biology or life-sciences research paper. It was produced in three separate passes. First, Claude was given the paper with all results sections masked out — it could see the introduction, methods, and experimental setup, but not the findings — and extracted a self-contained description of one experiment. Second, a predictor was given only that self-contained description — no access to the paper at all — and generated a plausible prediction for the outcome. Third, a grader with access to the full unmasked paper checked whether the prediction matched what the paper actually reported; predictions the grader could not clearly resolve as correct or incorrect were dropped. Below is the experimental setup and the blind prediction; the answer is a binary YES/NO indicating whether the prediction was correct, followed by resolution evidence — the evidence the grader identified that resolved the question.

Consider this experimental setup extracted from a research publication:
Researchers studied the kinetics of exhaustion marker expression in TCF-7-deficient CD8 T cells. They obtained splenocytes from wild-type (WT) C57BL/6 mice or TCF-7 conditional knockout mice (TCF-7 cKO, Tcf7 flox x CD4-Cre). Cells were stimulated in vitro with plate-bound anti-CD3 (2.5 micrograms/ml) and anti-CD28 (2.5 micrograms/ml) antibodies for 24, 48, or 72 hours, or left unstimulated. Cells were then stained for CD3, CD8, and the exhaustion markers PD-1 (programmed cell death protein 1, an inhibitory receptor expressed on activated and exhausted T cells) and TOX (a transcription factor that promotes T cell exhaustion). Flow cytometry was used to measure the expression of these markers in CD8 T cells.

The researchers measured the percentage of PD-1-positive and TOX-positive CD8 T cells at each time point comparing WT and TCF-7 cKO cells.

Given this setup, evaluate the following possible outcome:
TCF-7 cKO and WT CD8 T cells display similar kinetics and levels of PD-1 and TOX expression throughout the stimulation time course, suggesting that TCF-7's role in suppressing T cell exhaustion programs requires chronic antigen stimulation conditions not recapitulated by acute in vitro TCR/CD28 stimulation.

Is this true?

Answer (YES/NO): NO